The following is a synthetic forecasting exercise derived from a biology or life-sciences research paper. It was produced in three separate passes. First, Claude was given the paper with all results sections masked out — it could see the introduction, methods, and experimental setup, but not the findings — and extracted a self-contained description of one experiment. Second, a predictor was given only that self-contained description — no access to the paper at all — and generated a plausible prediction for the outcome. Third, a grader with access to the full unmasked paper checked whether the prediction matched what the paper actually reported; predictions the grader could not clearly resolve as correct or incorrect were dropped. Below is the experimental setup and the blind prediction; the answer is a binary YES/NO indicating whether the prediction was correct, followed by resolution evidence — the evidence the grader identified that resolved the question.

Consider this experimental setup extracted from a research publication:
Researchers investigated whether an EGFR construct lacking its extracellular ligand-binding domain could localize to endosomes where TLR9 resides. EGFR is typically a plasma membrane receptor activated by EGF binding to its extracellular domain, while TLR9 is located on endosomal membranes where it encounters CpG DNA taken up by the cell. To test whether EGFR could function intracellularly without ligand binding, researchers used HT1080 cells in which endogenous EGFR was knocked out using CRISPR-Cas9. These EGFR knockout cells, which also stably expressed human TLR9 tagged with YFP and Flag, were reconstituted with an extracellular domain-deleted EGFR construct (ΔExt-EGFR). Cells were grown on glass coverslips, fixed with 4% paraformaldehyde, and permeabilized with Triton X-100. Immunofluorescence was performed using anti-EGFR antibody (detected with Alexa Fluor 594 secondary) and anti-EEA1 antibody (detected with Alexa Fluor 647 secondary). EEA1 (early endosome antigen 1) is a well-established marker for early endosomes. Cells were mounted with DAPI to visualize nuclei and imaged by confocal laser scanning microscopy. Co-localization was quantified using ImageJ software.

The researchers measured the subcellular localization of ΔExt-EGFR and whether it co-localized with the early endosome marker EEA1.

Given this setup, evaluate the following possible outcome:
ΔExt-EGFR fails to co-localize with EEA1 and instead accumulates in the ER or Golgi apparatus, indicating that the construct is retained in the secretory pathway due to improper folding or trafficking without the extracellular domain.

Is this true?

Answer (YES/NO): NO